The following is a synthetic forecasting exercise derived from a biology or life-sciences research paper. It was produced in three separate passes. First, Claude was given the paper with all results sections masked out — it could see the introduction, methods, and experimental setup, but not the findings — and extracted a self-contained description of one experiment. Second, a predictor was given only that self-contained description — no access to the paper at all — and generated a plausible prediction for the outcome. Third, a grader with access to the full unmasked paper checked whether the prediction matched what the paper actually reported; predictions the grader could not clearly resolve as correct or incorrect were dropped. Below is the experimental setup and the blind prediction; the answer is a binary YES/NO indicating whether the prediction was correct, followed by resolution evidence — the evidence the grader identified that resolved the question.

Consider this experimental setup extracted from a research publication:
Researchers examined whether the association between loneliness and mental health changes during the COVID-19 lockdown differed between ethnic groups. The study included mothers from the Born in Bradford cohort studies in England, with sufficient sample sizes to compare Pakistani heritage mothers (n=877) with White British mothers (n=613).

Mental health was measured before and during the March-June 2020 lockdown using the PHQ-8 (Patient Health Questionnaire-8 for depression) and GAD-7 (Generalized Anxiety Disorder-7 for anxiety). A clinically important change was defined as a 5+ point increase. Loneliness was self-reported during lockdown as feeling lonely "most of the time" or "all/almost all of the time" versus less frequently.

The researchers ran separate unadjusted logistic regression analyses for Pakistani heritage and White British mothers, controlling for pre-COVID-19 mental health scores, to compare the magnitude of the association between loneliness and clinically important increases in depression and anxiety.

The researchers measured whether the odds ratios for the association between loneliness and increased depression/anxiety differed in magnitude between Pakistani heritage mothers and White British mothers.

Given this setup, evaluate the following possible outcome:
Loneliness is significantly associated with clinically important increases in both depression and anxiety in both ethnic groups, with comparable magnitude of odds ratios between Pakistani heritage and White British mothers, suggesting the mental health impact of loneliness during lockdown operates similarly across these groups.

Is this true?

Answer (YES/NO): NO